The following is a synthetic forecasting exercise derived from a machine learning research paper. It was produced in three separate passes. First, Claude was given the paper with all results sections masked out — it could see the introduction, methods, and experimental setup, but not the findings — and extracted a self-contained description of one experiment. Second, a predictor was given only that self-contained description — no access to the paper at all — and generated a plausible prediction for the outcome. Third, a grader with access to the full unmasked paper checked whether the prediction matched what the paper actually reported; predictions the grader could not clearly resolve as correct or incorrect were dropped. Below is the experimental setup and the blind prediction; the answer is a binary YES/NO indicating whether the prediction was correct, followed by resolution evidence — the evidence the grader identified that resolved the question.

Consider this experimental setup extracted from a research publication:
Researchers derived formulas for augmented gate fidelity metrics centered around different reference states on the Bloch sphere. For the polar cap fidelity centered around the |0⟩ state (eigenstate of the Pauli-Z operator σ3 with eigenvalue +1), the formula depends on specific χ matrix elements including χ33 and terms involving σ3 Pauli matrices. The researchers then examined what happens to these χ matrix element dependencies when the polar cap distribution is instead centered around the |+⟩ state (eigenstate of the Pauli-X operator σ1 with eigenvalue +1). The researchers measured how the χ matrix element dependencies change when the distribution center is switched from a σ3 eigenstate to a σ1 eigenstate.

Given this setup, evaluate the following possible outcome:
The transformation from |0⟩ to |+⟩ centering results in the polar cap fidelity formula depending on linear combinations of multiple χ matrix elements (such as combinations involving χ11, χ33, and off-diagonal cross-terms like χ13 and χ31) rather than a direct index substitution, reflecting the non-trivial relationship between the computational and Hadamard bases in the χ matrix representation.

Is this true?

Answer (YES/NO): NO